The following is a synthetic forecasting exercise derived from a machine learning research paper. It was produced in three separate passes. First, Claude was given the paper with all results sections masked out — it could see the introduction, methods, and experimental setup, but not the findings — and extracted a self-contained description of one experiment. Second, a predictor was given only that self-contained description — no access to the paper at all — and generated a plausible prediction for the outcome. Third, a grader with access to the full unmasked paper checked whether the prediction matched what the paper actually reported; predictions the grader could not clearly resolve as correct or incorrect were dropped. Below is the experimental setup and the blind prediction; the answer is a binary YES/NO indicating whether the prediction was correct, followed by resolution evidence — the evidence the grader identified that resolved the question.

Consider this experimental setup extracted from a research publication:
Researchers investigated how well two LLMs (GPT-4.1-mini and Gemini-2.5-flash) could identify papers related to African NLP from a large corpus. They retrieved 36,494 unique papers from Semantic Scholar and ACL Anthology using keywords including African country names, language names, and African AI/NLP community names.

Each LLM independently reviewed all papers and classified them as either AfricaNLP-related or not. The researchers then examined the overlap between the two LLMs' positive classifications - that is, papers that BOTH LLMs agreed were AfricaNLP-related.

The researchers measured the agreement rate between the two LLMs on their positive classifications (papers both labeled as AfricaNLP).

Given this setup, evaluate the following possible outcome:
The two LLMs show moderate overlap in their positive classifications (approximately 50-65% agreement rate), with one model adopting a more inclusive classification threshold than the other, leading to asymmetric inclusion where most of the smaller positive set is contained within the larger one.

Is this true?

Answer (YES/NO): NO